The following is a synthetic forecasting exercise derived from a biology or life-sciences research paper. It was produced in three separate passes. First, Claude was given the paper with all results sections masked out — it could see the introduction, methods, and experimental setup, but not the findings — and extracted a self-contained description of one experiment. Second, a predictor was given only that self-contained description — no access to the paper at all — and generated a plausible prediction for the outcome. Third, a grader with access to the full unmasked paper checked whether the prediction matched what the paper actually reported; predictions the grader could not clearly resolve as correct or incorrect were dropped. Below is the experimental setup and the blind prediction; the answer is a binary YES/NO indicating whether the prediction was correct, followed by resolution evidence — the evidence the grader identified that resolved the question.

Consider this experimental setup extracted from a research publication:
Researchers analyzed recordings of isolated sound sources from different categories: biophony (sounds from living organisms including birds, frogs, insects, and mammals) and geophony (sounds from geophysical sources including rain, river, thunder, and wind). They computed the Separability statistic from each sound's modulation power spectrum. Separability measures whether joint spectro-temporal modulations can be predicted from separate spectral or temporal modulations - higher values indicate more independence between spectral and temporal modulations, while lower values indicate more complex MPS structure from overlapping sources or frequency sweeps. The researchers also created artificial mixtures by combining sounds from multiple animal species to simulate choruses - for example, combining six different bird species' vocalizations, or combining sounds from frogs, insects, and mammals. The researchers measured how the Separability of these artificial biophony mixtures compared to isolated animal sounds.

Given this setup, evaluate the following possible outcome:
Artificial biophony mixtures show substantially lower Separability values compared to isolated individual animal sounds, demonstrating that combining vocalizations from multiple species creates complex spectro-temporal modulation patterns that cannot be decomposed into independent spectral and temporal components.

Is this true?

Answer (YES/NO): NO